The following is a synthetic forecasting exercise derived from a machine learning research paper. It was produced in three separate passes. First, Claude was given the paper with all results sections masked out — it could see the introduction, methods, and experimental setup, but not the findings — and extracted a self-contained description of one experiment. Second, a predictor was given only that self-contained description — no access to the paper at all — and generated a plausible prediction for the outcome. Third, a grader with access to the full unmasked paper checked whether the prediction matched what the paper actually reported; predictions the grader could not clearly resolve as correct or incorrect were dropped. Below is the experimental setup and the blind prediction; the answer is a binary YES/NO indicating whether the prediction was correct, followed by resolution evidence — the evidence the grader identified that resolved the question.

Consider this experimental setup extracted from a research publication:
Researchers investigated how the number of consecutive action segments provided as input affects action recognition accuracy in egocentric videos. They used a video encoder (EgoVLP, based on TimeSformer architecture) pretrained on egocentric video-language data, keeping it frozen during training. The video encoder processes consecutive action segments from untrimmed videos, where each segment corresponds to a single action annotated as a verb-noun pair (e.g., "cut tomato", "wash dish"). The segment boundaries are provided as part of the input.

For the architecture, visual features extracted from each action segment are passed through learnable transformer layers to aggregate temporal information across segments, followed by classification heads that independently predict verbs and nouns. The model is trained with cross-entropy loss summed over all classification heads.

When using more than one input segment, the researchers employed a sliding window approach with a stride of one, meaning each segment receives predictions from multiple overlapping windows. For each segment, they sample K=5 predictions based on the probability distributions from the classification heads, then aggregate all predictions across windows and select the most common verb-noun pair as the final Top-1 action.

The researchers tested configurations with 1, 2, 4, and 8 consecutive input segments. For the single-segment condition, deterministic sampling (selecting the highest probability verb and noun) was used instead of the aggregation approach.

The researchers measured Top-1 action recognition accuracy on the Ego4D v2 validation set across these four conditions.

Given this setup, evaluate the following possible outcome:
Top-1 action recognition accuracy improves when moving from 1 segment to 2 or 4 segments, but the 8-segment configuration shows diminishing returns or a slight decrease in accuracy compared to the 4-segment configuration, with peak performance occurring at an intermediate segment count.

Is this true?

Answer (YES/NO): YES